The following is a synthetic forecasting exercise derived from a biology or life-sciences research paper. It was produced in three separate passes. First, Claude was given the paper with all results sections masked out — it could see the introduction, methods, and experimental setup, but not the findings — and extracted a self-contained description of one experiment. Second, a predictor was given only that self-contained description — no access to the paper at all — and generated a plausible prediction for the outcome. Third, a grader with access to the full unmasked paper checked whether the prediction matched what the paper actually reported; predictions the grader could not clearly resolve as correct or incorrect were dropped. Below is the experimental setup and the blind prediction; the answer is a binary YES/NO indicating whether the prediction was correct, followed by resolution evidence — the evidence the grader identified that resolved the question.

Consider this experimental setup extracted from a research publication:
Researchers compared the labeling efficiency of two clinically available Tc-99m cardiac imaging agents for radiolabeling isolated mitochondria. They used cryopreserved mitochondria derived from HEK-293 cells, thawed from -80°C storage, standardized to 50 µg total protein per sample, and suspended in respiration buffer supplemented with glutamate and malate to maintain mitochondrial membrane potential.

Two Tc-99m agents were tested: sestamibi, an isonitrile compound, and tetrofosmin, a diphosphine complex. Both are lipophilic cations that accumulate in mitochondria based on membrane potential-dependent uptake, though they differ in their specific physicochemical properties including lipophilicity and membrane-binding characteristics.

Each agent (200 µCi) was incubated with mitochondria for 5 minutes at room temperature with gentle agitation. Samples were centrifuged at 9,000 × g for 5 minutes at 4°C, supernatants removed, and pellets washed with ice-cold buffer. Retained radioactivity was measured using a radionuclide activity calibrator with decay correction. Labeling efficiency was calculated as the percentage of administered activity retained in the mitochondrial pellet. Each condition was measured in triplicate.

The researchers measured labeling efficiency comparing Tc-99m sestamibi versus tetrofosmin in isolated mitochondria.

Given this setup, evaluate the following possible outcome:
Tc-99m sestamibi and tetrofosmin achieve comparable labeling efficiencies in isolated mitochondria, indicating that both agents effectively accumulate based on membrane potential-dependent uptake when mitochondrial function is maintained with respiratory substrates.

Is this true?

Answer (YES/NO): YES